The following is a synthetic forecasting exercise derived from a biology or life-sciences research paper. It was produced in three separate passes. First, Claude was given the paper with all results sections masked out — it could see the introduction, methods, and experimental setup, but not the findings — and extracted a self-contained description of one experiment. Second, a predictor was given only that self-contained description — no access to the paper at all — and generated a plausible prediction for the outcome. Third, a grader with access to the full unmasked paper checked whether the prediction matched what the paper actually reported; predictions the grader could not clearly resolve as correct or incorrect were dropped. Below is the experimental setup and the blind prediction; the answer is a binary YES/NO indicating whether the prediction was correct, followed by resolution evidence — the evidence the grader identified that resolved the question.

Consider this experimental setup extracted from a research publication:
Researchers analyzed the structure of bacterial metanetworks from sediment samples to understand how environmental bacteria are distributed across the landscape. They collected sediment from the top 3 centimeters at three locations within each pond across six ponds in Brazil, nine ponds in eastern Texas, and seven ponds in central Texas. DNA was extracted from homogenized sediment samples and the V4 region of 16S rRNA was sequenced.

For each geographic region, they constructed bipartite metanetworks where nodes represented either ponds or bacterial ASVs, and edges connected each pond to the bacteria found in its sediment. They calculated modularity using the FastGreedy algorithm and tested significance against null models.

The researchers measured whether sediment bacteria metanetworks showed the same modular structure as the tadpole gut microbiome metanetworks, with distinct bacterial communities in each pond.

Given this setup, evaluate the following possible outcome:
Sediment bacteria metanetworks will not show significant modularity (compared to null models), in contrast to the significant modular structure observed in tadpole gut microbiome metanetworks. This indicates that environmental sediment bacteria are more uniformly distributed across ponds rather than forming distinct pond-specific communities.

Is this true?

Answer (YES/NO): NO